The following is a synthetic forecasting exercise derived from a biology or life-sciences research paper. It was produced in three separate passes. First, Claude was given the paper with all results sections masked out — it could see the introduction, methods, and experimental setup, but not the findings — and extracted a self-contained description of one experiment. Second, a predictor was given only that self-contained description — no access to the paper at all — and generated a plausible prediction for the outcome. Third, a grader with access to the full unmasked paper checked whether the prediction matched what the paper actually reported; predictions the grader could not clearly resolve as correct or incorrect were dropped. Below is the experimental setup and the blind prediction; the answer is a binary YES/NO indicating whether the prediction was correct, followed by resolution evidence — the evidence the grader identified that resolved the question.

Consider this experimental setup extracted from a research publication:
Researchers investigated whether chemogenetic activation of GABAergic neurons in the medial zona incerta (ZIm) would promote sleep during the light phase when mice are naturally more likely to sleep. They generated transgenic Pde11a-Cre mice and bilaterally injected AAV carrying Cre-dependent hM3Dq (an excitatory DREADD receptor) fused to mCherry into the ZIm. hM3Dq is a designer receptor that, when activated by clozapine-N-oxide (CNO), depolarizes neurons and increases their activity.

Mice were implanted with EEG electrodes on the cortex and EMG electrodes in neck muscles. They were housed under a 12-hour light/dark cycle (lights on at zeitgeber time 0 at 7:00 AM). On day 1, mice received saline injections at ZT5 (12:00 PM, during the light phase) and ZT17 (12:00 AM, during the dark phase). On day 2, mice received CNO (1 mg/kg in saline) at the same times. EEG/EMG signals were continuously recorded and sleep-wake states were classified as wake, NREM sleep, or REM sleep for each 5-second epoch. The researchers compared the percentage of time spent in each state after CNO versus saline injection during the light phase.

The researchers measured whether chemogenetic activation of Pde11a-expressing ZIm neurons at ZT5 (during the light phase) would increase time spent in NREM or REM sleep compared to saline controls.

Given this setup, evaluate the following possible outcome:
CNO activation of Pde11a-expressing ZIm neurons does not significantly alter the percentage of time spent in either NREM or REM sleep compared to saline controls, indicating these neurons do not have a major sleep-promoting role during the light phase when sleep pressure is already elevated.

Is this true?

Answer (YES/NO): NO